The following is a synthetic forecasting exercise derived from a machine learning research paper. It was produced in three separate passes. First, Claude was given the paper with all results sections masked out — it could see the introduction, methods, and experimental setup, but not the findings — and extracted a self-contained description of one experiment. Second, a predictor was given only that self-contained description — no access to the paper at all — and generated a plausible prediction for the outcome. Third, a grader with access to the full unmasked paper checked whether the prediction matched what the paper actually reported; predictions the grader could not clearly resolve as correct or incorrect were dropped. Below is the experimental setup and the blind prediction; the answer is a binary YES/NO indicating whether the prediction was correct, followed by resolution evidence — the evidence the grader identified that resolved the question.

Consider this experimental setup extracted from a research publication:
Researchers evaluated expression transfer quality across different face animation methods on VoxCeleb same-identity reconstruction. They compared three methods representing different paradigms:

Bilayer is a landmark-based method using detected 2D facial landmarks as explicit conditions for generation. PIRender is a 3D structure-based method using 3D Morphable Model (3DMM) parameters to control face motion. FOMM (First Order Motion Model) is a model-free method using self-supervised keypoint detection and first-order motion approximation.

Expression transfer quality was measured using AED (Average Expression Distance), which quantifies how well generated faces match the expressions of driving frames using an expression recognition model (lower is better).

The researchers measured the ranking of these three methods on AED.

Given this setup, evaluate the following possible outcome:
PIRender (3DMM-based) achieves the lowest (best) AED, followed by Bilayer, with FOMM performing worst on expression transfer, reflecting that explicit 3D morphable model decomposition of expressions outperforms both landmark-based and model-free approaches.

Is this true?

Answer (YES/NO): NO